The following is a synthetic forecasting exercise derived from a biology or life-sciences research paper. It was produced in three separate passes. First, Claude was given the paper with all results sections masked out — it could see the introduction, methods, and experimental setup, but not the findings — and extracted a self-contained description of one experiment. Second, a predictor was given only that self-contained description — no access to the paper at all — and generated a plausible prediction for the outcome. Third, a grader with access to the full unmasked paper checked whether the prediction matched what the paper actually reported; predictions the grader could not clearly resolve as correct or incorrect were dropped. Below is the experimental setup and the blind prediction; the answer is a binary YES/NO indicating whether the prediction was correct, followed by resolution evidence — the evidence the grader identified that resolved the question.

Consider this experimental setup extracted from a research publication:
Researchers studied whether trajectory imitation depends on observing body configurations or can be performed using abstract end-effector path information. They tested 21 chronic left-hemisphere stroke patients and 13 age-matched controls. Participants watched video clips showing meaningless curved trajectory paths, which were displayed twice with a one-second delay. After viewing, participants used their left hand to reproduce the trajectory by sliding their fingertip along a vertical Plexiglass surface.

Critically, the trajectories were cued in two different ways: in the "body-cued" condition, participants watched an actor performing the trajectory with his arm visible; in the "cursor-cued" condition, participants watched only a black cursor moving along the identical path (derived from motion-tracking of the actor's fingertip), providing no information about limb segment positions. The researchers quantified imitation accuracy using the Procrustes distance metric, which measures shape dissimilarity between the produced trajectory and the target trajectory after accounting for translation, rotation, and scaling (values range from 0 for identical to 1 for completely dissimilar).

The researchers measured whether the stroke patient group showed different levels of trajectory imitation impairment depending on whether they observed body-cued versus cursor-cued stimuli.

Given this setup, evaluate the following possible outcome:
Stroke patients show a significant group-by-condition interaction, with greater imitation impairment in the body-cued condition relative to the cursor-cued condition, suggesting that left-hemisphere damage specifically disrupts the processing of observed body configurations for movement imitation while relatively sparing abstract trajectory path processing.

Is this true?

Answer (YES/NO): NO